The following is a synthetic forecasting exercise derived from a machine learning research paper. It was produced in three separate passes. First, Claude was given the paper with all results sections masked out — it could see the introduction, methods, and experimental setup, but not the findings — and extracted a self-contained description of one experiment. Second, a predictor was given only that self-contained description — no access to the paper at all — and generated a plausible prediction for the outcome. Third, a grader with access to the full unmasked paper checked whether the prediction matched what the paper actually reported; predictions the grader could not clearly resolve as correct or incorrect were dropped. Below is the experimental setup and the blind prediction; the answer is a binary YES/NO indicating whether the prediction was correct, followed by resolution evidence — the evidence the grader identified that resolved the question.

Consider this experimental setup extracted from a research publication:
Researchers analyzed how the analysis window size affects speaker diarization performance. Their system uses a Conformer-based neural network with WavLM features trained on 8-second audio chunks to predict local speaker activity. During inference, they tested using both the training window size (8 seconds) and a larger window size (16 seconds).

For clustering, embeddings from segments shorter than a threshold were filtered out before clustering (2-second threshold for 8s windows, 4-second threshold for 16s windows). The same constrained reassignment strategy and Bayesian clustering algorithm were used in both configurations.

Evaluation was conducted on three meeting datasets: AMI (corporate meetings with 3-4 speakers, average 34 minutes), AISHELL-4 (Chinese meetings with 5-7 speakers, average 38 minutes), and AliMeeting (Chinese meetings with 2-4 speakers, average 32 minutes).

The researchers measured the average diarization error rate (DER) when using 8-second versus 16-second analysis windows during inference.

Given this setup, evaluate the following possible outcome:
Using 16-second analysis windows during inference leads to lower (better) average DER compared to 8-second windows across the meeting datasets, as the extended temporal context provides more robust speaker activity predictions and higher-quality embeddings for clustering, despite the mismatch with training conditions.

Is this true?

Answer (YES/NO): YES